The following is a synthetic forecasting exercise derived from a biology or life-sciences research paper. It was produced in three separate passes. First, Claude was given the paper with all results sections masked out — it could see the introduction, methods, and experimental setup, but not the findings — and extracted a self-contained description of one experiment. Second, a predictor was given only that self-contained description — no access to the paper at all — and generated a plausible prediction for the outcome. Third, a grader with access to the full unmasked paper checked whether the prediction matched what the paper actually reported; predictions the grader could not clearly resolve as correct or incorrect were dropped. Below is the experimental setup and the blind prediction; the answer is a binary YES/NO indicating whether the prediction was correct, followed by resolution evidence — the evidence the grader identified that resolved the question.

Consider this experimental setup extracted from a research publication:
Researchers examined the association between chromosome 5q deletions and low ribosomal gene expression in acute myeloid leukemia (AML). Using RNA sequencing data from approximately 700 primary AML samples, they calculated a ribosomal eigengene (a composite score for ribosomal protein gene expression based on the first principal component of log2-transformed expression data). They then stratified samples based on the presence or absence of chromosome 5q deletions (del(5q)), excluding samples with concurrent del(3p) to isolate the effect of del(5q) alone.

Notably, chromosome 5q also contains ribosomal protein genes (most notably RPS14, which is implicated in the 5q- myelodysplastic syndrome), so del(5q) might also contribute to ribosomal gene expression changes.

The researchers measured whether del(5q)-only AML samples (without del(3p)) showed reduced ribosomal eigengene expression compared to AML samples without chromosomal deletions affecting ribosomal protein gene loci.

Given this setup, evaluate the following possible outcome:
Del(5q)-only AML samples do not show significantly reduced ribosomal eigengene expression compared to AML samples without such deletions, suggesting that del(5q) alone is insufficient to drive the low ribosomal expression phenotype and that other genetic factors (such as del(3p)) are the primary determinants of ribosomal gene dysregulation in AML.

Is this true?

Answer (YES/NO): YES